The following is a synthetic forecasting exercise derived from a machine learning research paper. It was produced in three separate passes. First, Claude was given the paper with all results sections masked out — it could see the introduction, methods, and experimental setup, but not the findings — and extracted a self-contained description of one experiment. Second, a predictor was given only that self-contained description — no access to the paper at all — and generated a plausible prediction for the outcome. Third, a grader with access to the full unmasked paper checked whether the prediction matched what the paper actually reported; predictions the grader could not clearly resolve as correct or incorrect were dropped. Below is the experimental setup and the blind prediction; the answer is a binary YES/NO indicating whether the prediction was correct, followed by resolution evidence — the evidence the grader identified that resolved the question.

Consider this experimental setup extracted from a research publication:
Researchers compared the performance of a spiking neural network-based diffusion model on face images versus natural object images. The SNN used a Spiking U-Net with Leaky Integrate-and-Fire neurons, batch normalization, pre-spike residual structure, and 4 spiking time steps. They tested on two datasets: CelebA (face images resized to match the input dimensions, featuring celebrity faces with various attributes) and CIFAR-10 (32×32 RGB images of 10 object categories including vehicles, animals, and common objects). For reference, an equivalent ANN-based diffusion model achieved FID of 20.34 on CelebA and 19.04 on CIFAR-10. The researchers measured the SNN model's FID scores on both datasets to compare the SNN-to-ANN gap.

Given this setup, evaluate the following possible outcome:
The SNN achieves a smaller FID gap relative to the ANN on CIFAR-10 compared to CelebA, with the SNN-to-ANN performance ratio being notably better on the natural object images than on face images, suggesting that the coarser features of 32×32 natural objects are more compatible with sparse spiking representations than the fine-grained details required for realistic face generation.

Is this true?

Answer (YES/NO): YES